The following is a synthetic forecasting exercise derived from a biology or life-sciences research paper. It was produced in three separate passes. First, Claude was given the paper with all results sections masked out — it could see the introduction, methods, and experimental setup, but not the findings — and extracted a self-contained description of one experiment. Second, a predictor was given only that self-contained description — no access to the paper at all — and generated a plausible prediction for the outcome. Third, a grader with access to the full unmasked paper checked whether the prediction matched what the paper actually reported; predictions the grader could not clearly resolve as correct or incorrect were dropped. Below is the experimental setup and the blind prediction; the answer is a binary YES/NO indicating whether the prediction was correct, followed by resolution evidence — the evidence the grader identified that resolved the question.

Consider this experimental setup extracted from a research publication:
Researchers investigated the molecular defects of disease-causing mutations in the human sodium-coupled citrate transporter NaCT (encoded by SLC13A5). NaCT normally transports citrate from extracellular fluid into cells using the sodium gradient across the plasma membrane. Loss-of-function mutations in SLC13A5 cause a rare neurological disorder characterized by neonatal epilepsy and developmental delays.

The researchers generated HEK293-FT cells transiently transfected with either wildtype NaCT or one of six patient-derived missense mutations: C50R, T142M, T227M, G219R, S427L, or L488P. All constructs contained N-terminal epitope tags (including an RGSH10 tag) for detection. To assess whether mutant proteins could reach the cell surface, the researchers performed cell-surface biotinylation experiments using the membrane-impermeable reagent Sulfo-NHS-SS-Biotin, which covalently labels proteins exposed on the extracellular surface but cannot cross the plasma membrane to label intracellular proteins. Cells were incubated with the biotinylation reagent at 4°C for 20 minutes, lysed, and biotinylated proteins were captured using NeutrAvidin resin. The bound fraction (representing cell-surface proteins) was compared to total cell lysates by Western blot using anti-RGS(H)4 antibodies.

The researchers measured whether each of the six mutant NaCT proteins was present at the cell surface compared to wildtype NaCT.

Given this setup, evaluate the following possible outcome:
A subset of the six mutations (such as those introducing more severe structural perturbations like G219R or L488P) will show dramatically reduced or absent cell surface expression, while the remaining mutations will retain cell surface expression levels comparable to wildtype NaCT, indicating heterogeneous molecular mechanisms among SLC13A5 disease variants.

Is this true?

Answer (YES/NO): YES